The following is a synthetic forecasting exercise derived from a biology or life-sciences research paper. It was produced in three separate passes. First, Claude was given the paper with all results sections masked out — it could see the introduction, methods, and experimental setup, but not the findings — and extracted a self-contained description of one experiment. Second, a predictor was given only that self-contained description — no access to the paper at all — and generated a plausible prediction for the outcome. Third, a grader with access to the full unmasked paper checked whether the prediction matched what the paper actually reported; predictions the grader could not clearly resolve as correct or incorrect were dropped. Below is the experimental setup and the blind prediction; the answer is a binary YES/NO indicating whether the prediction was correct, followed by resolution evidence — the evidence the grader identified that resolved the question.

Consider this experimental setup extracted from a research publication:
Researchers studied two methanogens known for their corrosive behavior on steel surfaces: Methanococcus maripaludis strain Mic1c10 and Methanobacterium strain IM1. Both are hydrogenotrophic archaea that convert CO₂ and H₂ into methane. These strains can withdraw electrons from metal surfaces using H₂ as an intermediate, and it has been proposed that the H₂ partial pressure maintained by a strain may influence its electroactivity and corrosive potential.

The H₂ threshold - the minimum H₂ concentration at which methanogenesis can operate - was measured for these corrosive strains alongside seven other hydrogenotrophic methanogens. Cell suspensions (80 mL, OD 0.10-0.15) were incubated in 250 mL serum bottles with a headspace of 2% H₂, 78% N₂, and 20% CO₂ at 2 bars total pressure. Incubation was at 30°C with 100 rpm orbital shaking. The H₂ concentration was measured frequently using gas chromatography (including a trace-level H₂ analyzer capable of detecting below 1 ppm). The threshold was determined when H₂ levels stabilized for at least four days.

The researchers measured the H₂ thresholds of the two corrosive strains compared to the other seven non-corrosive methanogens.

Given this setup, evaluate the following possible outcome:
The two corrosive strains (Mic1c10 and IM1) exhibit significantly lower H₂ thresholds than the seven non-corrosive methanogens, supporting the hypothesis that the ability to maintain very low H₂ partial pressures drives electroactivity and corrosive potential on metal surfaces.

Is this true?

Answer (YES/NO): NO